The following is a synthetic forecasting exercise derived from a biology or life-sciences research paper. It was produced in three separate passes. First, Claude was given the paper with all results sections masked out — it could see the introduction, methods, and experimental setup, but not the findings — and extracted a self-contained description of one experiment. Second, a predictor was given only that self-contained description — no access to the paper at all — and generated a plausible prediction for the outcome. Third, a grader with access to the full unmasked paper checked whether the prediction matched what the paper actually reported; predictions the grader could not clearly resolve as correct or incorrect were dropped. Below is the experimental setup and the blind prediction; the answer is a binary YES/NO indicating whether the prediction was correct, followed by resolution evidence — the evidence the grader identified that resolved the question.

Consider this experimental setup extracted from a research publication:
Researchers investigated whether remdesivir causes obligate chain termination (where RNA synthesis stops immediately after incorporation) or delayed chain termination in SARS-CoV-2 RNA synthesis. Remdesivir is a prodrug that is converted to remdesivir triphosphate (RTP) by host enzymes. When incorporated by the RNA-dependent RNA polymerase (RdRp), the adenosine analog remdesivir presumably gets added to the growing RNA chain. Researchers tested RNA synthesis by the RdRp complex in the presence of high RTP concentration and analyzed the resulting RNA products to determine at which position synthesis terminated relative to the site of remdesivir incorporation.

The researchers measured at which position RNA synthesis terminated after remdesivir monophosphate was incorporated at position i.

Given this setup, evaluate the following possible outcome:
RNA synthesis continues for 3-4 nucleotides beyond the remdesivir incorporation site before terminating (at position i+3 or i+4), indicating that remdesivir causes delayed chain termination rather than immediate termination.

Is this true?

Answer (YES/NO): YES